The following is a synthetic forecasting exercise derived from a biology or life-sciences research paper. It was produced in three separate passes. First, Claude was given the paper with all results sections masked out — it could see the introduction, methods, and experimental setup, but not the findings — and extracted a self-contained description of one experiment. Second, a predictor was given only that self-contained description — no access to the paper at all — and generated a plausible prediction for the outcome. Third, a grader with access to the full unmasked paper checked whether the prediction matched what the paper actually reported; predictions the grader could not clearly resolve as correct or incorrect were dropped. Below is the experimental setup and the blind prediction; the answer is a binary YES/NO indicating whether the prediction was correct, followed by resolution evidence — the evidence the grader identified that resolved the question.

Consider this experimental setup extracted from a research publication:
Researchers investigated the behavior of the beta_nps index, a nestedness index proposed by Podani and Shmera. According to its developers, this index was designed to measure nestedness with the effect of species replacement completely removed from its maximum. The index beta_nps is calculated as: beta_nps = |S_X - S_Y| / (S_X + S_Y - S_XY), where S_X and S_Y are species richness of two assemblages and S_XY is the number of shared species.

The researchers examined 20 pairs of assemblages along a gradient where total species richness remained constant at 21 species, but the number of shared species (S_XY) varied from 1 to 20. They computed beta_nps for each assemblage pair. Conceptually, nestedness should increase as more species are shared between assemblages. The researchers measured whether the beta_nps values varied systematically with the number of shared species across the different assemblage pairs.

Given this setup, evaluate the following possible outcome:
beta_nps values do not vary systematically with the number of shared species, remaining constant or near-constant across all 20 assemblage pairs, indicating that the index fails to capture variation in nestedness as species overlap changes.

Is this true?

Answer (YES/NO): NO